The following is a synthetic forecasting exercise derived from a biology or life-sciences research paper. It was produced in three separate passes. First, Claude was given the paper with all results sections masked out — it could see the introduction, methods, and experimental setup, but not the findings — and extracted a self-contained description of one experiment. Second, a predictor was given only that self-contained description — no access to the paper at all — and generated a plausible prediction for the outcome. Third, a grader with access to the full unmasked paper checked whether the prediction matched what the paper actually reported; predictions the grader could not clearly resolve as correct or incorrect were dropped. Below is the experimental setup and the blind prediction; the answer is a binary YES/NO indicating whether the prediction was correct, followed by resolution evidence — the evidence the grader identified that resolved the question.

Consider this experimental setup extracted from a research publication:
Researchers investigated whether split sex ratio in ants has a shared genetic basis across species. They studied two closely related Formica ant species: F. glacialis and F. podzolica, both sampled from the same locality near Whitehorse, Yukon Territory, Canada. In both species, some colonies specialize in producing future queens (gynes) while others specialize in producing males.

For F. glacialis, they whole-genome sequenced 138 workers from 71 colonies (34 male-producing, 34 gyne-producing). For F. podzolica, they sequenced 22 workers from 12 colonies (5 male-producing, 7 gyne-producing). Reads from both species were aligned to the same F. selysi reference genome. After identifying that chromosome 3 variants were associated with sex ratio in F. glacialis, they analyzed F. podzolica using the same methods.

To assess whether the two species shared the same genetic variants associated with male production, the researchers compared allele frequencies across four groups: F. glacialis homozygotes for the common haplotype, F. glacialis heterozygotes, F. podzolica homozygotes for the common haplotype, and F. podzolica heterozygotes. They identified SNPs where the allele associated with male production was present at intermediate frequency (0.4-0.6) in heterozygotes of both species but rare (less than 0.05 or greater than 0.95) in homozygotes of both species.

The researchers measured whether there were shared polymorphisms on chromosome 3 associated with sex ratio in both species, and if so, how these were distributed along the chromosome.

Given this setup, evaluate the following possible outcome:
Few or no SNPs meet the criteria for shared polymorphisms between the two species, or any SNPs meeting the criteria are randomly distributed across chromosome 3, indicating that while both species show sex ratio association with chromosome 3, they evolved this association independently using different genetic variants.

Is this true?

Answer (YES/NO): NO